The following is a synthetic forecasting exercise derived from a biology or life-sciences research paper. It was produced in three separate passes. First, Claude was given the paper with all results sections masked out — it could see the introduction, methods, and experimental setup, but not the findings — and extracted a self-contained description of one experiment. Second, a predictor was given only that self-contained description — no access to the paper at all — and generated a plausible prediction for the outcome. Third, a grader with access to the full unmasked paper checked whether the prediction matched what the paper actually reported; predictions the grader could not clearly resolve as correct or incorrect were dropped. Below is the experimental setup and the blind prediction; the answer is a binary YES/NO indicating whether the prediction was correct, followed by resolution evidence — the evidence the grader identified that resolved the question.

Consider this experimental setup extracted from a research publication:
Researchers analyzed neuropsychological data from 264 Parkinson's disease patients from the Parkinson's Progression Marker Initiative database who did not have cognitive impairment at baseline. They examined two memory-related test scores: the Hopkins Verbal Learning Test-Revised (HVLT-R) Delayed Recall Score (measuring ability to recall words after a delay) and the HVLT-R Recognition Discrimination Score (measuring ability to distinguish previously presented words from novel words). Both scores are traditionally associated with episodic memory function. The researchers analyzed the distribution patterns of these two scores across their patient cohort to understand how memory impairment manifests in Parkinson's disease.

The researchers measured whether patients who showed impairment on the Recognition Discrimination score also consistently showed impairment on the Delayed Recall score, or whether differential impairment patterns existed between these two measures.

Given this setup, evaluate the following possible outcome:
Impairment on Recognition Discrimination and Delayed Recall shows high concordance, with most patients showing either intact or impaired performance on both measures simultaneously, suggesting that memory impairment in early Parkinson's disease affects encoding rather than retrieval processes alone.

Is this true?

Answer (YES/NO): NO